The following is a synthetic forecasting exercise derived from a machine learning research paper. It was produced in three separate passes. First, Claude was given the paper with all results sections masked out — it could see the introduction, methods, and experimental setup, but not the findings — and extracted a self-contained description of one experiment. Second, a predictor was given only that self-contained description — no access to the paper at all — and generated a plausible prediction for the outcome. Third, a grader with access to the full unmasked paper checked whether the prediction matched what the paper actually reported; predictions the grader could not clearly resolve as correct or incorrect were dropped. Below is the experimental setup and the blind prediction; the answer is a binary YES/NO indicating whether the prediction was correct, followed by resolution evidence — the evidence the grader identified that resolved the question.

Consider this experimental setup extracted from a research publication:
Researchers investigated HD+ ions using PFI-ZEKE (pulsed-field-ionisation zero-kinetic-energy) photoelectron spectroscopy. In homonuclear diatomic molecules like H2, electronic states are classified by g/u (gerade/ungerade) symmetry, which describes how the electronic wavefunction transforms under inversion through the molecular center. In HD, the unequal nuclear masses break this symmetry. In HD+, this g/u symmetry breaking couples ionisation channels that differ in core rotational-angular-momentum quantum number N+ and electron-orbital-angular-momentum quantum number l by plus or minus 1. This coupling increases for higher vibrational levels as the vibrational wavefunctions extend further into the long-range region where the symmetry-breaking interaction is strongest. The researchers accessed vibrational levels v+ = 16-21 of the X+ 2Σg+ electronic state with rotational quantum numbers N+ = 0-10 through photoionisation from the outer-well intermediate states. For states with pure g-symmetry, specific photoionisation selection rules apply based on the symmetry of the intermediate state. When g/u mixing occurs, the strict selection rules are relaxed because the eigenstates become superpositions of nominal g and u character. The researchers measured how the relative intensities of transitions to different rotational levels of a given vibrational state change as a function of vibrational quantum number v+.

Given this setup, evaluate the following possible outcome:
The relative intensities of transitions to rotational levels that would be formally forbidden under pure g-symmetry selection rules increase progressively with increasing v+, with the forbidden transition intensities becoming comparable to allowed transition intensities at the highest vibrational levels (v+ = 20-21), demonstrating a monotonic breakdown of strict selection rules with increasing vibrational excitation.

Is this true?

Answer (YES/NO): YES